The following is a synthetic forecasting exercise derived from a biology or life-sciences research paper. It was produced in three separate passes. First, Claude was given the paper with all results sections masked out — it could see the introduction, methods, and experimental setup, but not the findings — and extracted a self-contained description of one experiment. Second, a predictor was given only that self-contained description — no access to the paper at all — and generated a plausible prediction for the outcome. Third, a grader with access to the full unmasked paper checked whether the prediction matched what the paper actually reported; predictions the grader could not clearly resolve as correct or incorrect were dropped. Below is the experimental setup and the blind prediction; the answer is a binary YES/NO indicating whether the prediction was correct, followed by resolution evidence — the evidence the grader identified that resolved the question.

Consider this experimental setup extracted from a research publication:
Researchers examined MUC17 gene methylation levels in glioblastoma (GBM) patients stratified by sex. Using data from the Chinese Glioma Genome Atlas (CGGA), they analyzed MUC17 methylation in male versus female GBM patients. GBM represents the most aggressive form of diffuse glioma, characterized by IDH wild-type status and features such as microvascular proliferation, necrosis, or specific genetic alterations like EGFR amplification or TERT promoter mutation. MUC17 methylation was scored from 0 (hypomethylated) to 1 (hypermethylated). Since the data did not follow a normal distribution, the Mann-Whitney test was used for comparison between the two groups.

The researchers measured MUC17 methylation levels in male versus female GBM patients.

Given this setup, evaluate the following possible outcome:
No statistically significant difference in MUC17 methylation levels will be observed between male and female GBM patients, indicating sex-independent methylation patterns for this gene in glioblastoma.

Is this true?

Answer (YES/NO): YES